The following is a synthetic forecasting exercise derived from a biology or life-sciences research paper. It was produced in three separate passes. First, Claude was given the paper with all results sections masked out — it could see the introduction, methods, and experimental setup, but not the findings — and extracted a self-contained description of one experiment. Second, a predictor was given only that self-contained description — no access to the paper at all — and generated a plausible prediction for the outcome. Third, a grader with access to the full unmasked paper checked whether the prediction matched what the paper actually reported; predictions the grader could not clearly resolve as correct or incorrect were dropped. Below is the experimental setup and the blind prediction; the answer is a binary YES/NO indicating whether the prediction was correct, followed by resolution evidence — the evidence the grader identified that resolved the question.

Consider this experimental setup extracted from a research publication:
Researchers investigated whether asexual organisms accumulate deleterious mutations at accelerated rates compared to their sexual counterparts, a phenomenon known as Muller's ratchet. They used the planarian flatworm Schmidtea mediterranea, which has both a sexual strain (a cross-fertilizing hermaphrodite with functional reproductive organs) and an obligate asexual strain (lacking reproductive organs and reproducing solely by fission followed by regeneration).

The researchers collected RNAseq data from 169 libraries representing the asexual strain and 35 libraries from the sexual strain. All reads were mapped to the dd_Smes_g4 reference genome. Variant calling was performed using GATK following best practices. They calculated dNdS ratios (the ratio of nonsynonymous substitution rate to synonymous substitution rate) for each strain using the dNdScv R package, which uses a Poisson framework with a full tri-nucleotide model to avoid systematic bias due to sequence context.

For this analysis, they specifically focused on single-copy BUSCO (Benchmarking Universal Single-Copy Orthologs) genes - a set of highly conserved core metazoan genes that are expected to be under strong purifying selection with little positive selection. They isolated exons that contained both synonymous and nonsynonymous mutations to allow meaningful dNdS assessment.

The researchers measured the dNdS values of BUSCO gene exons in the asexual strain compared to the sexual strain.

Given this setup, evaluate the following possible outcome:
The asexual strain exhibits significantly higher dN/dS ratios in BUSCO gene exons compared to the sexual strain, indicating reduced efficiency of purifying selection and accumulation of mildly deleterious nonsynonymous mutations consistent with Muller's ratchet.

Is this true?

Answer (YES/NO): NO